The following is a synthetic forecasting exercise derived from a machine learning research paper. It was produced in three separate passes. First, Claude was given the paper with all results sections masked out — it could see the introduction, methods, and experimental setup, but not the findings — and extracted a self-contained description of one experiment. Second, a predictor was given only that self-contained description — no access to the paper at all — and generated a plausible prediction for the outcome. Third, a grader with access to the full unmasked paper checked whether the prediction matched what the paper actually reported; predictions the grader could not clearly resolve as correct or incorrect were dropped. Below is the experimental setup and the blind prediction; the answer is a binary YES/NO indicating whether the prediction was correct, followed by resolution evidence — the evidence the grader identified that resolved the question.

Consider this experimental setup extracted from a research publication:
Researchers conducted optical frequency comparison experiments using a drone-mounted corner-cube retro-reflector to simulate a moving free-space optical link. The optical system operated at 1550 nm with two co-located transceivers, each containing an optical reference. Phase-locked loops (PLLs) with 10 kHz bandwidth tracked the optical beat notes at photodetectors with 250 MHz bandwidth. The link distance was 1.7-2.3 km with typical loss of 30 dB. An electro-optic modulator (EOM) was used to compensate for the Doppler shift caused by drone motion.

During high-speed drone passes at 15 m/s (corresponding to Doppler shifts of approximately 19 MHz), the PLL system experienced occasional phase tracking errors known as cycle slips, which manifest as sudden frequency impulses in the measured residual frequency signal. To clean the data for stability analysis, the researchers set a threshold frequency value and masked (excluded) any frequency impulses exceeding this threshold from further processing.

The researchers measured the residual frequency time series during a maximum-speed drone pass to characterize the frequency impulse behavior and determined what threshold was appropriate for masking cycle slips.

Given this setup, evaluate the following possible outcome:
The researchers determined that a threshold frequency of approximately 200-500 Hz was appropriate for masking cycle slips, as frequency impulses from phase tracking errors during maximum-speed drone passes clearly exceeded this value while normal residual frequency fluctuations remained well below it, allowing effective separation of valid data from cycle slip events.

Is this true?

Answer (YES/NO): NO